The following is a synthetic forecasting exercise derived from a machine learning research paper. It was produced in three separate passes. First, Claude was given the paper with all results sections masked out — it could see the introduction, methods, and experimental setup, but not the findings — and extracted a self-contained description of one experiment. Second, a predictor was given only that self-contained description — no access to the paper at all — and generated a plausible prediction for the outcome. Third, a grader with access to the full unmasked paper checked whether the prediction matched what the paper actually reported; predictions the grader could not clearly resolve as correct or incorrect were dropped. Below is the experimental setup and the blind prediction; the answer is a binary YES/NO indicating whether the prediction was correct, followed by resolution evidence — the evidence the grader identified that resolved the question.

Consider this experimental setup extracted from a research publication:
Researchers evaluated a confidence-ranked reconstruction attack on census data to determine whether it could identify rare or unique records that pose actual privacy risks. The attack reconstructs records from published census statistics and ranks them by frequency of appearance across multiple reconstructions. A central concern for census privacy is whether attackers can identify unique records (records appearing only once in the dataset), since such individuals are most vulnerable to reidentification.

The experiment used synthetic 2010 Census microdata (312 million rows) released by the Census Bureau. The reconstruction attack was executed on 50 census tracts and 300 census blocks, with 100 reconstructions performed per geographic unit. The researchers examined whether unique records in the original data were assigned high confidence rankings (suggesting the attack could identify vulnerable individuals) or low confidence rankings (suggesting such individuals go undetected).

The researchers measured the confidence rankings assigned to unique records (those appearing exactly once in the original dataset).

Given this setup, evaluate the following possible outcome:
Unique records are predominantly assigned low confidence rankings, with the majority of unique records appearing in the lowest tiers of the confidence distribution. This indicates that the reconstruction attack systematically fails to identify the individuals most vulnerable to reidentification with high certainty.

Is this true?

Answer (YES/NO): YES